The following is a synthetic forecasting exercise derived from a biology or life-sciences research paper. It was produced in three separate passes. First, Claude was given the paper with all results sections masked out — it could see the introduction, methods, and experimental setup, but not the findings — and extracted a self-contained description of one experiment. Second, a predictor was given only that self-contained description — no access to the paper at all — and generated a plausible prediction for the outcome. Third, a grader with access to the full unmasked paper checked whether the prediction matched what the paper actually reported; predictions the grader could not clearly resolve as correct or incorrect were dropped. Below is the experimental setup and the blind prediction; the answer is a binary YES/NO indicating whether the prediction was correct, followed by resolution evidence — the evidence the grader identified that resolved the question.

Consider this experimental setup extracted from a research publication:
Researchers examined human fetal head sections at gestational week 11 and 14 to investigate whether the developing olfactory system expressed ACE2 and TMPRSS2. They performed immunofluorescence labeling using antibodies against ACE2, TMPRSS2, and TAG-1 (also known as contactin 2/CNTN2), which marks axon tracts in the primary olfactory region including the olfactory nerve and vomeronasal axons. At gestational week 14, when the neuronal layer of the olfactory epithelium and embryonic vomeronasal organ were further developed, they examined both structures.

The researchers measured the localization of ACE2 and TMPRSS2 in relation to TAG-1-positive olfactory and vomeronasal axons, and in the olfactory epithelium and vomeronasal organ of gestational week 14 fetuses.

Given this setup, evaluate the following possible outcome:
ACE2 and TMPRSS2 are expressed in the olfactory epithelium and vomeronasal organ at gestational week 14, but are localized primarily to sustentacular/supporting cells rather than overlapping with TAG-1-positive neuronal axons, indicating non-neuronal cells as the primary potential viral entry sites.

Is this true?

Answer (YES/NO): NO